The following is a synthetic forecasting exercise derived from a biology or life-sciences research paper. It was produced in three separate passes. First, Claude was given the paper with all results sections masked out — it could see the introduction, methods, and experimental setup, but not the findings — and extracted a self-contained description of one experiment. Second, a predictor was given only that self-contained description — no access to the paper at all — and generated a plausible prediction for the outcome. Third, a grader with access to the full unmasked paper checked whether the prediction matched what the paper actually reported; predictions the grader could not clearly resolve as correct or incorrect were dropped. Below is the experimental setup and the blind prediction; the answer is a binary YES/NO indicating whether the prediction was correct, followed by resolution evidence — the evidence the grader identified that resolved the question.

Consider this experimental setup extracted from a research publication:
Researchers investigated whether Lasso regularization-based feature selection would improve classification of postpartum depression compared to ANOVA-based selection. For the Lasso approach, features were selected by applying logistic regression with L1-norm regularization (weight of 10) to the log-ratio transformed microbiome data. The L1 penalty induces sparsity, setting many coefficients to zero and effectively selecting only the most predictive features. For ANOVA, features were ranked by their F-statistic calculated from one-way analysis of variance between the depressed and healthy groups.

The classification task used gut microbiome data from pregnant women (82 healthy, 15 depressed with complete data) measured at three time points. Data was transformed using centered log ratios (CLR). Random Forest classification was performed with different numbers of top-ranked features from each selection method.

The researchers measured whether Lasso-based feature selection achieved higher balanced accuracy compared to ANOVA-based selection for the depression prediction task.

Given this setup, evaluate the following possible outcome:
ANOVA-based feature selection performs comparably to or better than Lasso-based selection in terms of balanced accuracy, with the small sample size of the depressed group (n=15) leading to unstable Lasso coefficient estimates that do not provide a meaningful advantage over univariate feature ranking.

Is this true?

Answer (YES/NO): YES